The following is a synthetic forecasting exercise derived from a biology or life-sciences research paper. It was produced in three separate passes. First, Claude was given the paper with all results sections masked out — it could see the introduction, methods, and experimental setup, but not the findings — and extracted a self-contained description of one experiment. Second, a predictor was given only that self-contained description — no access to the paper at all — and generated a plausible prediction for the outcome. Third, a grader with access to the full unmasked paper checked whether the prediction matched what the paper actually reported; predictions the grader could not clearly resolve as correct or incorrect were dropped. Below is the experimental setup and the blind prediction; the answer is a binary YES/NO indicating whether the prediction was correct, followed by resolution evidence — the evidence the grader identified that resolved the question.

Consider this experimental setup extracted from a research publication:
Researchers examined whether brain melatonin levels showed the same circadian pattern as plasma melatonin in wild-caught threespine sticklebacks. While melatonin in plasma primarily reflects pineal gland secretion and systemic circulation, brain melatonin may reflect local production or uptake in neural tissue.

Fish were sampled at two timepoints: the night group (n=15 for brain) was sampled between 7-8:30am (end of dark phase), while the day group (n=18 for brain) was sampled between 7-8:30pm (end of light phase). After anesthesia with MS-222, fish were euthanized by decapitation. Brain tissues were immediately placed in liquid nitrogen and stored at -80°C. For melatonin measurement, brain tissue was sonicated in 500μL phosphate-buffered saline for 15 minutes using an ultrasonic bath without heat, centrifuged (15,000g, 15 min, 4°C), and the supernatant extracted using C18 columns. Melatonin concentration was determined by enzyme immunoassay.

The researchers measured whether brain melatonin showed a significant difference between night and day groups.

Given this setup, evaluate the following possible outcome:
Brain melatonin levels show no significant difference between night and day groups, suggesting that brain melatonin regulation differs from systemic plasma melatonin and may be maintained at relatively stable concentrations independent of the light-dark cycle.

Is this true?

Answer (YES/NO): NO